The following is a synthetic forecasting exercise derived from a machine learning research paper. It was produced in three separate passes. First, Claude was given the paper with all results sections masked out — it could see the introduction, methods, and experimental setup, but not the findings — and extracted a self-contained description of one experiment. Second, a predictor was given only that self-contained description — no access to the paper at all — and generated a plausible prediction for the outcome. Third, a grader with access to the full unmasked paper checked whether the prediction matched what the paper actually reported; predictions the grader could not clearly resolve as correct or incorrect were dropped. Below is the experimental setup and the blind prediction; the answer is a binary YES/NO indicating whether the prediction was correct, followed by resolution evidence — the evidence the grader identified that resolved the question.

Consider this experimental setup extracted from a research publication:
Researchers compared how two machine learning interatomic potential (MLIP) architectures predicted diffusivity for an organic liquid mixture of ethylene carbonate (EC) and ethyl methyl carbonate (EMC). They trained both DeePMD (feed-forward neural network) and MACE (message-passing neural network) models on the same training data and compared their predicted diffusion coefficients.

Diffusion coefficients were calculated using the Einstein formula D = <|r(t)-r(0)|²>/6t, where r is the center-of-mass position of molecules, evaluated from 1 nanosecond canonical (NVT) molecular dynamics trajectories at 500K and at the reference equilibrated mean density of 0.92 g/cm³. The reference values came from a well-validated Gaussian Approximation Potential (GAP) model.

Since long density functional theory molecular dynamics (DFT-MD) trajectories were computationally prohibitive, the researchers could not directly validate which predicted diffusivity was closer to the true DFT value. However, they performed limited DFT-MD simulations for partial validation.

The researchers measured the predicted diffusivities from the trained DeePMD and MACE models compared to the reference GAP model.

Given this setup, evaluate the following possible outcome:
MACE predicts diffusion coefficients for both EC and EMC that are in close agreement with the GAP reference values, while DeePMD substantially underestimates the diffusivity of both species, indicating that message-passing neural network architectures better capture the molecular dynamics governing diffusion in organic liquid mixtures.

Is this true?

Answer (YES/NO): NO